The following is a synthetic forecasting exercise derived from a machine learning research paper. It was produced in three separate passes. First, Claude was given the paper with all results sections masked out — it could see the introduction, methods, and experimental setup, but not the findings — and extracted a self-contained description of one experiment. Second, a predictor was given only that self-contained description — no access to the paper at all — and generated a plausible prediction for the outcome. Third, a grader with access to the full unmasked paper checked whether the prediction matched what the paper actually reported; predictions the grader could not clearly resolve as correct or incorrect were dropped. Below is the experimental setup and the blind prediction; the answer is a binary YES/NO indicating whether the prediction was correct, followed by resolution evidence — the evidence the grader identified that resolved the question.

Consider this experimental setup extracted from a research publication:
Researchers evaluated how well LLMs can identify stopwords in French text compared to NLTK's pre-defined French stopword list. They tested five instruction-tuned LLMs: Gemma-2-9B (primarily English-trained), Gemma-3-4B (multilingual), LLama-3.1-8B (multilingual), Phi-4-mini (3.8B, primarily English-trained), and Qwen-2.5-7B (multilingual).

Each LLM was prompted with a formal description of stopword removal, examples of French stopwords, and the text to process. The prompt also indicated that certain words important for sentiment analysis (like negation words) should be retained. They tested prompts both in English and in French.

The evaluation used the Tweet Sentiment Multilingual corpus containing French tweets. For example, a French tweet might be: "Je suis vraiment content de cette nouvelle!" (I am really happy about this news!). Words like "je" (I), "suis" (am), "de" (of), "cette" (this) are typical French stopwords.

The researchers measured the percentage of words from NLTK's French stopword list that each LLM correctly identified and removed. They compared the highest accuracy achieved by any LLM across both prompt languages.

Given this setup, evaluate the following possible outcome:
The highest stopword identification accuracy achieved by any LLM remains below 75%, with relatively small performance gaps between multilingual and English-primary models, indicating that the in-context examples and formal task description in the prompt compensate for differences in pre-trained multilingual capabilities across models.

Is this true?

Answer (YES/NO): NO